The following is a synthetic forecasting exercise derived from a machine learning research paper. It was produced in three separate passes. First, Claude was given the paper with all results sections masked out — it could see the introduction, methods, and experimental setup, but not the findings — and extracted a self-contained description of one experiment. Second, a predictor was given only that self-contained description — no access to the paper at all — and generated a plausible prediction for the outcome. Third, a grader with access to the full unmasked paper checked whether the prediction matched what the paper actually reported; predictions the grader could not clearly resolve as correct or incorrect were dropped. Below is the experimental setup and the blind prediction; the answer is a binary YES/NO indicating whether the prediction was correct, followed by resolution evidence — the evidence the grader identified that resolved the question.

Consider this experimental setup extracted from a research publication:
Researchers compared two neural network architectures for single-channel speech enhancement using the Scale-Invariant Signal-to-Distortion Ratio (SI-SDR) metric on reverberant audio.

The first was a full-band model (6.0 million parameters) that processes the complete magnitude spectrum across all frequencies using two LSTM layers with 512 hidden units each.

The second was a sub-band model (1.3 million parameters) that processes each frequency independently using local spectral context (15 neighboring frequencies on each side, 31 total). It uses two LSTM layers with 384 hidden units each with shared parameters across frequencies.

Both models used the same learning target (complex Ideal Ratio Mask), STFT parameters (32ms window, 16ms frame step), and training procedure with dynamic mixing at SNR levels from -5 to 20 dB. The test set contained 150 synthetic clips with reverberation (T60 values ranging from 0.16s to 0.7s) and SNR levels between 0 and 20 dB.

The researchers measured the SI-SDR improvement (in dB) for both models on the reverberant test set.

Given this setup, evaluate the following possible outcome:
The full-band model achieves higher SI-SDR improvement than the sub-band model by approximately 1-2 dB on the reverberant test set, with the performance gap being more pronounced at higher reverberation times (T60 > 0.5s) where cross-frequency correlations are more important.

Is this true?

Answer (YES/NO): NO